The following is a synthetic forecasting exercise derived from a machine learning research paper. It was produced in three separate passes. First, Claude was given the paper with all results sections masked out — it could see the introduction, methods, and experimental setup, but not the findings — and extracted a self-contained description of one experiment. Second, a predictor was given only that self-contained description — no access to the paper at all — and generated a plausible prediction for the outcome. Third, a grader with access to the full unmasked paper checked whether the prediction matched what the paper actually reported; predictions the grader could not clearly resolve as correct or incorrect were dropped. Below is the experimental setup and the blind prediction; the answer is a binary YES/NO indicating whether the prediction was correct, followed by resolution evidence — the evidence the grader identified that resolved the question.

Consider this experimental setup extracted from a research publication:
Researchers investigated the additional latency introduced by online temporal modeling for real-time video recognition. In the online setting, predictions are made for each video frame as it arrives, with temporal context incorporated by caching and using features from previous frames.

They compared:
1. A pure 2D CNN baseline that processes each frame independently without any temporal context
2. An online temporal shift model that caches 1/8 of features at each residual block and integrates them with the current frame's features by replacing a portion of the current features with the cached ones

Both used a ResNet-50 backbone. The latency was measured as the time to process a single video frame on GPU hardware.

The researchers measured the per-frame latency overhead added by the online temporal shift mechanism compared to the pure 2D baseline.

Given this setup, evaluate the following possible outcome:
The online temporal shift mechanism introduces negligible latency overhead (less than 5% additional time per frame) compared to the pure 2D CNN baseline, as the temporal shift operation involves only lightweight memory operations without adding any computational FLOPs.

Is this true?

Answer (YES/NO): YES